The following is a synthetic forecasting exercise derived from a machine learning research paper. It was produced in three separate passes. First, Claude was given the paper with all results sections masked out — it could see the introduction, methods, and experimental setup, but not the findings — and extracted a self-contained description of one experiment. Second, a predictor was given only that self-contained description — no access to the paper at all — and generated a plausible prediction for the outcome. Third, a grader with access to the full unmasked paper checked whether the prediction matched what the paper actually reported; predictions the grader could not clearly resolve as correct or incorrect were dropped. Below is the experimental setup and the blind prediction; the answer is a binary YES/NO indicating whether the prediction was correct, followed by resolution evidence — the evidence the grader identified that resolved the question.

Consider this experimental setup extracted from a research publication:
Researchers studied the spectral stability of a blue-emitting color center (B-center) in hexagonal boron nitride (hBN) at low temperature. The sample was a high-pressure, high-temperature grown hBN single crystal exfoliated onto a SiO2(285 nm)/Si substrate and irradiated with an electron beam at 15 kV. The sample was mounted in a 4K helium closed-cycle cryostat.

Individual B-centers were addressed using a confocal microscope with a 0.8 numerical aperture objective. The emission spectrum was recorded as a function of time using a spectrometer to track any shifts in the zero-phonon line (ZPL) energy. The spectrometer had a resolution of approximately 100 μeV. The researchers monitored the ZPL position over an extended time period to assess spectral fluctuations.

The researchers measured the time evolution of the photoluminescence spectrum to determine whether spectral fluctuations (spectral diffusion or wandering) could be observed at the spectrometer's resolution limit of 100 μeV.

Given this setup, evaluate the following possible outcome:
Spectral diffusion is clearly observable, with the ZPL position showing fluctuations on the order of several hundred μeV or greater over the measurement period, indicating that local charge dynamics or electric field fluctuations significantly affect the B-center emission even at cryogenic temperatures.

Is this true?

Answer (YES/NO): NO